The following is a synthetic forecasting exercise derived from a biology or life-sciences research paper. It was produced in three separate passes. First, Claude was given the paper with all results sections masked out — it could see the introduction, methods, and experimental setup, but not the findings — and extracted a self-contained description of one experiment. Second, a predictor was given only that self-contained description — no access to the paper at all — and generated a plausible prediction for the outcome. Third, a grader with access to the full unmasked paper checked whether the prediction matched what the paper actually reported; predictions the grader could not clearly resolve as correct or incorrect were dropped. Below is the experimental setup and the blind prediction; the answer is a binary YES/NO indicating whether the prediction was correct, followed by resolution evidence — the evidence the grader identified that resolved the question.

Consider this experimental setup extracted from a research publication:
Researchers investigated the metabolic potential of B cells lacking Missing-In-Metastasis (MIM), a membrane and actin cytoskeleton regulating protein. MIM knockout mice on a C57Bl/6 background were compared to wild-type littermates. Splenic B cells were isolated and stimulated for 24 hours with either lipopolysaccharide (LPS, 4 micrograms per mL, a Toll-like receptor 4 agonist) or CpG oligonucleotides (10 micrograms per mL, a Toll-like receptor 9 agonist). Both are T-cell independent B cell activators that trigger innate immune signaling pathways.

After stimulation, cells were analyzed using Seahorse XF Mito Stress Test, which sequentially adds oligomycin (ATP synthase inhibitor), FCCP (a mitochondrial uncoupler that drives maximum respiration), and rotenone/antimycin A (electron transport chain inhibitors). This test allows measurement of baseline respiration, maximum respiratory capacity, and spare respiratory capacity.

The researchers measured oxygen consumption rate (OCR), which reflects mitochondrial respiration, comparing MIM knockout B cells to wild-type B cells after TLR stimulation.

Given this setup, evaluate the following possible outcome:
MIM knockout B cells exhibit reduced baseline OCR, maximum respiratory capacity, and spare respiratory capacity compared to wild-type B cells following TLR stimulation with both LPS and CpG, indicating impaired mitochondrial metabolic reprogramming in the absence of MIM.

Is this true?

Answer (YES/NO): NO